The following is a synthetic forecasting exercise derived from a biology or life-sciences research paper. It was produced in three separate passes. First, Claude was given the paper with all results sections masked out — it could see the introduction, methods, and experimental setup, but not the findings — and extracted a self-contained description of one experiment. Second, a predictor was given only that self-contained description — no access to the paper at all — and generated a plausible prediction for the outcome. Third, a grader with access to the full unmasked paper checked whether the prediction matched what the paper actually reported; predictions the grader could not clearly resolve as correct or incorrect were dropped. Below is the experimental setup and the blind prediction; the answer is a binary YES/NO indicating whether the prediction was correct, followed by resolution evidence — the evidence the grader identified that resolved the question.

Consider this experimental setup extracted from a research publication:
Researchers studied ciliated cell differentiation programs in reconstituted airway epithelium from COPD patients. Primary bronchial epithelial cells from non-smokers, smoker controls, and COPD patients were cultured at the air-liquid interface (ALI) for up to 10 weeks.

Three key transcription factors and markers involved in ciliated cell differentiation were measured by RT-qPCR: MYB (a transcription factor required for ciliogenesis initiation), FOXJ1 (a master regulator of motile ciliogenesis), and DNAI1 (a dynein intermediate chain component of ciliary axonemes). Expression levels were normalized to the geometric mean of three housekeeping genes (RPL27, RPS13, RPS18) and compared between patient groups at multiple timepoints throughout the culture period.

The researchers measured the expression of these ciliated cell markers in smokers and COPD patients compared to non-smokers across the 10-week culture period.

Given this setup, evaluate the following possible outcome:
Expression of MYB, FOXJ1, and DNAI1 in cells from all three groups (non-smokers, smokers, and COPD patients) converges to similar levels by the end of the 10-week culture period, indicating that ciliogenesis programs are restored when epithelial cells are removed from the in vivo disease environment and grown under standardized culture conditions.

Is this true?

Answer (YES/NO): NO